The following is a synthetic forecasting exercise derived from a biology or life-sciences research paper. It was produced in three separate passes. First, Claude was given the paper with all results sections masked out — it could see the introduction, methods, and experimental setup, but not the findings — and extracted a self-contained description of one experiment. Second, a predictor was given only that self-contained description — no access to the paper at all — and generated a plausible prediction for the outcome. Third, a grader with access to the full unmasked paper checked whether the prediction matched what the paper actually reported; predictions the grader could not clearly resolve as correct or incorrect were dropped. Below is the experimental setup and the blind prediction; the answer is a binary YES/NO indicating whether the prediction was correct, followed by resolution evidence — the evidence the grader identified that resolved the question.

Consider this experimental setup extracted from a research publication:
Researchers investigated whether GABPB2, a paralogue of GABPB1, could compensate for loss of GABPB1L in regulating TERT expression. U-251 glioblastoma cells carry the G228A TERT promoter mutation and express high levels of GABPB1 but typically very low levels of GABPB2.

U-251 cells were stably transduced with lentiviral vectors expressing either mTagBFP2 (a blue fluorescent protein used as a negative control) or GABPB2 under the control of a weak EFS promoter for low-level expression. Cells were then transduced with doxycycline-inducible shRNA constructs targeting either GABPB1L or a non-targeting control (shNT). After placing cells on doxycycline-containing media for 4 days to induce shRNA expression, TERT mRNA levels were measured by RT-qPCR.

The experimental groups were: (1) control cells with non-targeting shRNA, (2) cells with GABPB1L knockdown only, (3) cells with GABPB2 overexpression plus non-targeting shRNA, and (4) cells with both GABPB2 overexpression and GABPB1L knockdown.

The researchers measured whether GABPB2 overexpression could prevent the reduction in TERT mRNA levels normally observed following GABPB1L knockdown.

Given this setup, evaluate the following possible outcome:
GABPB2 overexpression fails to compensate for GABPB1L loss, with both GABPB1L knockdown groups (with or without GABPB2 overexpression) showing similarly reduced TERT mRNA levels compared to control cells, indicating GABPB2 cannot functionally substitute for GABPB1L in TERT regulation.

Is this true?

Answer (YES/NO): NO